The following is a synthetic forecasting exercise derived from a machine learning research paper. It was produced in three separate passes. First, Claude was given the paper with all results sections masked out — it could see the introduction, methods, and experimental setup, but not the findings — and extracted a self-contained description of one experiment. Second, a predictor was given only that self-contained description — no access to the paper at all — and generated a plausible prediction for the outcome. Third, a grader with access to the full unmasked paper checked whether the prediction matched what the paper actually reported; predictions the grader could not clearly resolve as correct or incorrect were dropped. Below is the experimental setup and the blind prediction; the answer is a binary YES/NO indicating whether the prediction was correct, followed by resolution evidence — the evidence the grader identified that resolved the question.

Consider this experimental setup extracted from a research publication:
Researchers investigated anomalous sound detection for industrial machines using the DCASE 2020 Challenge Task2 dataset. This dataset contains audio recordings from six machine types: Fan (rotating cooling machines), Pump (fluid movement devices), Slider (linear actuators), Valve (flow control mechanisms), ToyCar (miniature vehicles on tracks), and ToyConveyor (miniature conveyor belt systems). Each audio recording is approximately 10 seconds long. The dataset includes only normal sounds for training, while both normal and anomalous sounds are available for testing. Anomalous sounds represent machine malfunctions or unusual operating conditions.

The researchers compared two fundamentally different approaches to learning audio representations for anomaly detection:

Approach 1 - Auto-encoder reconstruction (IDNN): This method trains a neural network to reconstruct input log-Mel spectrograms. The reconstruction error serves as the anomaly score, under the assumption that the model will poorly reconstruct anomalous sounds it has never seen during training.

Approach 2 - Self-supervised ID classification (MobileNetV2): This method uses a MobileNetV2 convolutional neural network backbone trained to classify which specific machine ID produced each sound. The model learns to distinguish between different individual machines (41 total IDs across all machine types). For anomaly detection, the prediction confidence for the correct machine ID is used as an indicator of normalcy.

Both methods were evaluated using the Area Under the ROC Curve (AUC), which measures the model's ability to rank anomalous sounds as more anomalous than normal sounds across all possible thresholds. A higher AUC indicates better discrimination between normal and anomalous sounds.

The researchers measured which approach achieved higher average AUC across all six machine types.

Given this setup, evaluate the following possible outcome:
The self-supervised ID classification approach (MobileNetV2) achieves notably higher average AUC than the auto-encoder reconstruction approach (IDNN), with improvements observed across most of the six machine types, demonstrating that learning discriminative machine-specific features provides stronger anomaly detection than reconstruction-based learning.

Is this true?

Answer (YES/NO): YES